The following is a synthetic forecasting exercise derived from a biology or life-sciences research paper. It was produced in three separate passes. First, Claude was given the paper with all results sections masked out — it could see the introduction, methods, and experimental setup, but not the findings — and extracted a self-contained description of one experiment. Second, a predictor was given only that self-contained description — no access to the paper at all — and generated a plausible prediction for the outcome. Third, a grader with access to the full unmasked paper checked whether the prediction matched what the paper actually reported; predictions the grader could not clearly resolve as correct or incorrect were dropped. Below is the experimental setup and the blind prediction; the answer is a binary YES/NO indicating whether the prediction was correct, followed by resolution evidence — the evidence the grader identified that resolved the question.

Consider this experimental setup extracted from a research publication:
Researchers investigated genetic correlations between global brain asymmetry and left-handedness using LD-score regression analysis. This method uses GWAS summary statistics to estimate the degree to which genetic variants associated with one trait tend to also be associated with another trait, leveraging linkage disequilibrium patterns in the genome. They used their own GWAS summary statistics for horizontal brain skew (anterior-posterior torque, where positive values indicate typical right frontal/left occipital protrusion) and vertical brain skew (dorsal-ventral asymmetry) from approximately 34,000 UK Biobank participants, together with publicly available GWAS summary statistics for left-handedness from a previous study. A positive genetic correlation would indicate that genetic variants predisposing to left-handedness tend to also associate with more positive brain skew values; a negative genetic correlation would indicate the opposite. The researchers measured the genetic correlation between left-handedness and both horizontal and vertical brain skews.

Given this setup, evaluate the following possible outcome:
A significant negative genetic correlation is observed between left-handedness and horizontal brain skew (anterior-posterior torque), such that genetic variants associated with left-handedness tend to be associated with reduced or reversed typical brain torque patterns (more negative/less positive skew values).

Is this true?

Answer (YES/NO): NO